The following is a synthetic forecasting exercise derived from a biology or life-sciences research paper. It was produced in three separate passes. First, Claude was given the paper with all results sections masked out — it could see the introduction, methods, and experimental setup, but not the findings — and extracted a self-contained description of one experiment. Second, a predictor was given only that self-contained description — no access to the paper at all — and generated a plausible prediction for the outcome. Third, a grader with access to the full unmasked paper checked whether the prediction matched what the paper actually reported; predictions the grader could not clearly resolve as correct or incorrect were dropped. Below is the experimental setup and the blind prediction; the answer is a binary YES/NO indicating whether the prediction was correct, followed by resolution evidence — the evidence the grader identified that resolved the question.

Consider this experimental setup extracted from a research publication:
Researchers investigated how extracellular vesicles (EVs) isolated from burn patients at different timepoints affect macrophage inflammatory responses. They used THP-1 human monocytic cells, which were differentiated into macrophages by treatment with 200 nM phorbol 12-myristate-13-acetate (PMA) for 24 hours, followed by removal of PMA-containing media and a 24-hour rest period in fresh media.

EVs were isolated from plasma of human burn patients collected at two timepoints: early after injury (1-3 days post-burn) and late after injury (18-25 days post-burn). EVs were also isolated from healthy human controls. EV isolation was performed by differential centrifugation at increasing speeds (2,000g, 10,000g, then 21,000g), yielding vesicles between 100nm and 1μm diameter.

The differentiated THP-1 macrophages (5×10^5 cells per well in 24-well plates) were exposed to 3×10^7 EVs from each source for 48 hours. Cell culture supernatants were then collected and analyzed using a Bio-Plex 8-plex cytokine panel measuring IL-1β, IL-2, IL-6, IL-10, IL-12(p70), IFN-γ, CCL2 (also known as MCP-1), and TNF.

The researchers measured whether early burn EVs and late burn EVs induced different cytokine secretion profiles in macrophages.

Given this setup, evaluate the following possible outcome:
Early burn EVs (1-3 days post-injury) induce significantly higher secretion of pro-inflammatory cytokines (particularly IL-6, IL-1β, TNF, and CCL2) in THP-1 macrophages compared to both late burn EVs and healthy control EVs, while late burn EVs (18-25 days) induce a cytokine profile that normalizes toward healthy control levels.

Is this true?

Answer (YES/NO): NO